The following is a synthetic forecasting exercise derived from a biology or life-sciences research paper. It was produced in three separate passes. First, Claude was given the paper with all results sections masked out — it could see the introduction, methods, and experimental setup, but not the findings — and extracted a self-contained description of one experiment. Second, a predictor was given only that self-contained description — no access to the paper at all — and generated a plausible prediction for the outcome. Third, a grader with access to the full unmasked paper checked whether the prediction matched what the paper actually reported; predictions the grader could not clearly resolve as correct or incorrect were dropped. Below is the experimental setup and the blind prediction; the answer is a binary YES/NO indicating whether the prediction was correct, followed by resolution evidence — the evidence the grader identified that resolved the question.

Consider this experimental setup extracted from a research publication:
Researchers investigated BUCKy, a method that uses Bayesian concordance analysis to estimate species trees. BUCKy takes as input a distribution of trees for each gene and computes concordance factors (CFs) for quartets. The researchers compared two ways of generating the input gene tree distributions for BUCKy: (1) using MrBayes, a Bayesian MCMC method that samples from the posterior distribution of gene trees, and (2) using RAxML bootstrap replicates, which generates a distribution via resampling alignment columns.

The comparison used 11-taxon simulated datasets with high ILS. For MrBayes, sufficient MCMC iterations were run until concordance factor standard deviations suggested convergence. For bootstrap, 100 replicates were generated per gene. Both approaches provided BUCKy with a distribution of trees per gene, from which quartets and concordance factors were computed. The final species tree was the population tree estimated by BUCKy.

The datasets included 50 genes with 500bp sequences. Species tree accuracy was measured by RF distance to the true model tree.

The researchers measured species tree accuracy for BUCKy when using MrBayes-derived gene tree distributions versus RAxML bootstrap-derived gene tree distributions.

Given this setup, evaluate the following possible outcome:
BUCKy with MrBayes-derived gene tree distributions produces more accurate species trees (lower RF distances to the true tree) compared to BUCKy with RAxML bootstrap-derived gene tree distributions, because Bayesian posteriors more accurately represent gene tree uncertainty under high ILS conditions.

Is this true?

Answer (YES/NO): YES